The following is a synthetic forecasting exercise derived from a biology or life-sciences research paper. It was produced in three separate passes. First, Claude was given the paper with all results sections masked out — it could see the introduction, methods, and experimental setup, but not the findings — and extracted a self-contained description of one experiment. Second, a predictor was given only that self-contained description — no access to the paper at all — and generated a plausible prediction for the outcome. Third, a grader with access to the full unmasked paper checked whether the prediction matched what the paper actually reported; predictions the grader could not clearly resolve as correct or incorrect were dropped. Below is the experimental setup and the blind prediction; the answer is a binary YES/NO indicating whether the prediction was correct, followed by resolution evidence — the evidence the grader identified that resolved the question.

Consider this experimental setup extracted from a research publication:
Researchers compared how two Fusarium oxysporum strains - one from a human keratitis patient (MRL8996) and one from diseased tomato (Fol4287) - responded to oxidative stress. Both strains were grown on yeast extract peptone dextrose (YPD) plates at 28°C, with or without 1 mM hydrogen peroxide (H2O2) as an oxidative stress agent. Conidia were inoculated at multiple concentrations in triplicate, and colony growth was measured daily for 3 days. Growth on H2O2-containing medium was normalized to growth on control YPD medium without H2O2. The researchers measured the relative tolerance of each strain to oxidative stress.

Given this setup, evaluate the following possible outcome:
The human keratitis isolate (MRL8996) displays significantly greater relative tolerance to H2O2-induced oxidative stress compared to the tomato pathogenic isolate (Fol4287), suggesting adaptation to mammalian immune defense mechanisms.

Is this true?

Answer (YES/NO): NO